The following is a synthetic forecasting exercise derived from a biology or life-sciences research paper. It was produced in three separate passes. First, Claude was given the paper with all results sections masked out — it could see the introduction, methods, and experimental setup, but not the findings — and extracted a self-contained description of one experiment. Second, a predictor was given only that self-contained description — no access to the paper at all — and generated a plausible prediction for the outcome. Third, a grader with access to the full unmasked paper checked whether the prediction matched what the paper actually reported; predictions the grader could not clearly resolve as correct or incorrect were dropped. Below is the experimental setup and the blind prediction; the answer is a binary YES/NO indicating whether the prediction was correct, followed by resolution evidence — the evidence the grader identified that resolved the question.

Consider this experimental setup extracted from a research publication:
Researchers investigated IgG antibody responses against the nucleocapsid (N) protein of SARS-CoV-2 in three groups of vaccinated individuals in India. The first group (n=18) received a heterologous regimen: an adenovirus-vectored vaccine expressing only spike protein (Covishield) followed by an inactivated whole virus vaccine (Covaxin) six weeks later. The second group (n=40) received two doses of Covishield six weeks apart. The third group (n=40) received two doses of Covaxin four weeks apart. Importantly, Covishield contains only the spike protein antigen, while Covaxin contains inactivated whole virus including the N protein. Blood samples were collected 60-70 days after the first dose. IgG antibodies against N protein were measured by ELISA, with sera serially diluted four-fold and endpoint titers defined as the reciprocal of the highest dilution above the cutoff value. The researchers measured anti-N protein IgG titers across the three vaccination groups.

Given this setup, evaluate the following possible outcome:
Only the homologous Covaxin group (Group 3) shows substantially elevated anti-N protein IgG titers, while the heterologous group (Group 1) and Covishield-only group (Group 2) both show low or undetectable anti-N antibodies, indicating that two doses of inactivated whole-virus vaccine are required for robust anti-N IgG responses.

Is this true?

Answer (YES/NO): NO